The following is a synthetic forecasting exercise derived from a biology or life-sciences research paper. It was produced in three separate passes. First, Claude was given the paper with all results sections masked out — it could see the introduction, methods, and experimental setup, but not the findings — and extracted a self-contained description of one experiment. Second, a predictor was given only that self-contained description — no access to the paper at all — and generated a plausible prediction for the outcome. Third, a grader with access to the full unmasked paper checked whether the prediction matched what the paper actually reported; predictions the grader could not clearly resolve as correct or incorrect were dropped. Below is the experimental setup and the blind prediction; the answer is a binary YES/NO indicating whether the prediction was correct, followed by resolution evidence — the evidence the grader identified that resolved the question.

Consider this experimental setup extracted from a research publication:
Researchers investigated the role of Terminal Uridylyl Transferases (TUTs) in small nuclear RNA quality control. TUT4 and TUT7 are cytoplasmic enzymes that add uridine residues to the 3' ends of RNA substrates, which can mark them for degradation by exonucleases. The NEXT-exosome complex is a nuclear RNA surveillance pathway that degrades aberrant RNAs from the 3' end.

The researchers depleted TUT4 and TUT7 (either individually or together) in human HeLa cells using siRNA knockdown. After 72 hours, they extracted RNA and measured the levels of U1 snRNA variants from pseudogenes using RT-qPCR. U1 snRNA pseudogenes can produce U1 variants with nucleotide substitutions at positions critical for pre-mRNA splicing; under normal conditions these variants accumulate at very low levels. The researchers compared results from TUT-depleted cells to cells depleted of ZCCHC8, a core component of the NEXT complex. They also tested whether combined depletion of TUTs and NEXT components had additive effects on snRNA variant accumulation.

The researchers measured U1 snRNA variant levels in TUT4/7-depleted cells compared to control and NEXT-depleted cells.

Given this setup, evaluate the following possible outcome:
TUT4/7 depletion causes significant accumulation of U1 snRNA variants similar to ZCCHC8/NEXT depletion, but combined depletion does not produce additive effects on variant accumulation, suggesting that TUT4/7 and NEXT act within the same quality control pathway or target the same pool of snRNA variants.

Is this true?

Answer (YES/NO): NO